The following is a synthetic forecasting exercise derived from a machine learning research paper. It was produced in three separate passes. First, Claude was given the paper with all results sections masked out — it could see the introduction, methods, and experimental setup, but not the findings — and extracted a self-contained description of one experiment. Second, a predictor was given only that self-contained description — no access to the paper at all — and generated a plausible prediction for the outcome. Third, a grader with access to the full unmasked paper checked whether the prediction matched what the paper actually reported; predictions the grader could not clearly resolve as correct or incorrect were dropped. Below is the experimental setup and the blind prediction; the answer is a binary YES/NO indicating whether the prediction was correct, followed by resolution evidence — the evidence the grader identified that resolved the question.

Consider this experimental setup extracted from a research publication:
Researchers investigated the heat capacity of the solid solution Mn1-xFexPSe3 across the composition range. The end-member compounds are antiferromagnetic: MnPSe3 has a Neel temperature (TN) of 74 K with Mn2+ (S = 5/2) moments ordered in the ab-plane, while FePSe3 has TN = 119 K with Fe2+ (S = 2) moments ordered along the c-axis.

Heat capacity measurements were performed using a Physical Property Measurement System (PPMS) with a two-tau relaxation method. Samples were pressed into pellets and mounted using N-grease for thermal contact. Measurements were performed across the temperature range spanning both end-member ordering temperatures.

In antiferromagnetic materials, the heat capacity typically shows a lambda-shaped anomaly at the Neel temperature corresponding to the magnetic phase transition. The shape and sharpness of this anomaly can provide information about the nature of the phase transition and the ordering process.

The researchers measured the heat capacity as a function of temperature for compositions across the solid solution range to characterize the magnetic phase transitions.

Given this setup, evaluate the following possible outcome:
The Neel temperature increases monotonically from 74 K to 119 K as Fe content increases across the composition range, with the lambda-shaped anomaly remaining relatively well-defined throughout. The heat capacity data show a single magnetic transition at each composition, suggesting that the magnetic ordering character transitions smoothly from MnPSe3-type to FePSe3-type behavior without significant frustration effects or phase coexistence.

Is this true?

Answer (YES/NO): NO